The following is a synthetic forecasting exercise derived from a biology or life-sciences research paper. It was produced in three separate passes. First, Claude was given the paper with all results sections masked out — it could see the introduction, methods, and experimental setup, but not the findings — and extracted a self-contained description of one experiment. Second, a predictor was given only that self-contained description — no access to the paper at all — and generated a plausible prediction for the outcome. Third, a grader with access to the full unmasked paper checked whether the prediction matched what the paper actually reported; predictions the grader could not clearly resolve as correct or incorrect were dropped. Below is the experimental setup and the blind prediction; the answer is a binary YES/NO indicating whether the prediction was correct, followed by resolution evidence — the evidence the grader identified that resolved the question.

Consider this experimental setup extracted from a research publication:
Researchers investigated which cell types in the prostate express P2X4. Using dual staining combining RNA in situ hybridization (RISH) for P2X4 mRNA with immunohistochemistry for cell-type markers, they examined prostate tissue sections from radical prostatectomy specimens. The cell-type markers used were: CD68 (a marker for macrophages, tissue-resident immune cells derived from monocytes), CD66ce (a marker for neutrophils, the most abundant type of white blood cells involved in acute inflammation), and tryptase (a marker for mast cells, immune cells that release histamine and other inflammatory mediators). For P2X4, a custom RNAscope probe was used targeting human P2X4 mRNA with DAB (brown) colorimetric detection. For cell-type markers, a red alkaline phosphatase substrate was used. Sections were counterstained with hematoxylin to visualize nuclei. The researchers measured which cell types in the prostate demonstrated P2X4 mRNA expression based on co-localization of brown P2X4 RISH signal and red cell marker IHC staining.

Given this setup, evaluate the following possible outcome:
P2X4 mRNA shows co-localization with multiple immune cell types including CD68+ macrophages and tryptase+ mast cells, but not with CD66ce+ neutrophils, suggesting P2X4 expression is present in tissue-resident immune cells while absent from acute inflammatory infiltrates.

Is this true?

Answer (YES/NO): NO